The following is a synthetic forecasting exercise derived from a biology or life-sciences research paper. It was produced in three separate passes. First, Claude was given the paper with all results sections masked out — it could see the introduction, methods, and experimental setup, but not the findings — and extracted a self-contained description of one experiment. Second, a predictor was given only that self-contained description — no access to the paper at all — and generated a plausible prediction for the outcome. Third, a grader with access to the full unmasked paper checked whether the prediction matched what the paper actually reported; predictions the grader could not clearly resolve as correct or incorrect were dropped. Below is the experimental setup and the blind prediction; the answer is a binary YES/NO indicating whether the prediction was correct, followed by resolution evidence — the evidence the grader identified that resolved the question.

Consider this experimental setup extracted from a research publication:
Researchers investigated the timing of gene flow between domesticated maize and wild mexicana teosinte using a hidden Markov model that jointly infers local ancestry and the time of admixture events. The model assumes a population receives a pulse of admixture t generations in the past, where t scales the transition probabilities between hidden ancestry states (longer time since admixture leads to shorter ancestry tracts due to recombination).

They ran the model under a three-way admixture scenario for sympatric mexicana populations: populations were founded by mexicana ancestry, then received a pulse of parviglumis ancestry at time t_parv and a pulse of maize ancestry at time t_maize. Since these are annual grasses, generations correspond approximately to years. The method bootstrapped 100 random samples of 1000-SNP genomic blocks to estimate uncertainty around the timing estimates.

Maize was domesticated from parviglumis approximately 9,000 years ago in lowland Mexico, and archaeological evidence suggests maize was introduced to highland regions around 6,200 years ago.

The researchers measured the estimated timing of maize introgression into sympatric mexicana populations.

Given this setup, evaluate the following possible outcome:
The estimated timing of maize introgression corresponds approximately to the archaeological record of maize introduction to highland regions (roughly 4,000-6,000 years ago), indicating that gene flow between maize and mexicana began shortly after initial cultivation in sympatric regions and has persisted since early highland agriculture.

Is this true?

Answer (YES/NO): NO